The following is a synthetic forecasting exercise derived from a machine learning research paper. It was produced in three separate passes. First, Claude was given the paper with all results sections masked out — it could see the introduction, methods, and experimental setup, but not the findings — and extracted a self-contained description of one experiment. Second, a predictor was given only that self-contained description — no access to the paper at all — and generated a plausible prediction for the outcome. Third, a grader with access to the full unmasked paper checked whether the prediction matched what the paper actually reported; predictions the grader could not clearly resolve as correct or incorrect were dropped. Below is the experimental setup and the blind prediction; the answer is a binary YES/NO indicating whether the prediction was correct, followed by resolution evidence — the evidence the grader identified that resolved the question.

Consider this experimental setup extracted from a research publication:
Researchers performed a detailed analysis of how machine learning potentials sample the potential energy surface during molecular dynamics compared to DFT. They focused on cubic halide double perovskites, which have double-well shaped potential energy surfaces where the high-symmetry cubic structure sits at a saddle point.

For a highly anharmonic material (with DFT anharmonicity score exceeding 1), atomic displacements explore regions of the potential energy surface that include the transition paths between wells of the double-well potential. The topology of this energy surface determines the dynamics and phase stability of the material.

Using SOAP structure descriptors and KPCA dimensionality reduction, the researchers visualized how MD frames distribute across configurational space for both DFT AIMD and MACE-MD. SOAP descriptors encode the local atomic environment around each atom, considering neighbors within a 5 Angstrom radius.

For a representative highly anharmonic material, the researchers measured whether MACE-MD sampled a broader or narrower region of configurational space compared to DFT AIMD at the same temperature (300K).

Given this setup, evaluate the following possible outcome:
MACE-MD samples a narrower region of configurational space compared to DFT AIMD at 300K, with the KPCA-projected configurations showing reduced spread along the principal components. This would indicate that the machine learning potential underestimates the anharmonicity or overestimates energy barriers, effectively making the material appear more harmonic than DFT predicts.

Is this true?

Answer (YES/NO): NO